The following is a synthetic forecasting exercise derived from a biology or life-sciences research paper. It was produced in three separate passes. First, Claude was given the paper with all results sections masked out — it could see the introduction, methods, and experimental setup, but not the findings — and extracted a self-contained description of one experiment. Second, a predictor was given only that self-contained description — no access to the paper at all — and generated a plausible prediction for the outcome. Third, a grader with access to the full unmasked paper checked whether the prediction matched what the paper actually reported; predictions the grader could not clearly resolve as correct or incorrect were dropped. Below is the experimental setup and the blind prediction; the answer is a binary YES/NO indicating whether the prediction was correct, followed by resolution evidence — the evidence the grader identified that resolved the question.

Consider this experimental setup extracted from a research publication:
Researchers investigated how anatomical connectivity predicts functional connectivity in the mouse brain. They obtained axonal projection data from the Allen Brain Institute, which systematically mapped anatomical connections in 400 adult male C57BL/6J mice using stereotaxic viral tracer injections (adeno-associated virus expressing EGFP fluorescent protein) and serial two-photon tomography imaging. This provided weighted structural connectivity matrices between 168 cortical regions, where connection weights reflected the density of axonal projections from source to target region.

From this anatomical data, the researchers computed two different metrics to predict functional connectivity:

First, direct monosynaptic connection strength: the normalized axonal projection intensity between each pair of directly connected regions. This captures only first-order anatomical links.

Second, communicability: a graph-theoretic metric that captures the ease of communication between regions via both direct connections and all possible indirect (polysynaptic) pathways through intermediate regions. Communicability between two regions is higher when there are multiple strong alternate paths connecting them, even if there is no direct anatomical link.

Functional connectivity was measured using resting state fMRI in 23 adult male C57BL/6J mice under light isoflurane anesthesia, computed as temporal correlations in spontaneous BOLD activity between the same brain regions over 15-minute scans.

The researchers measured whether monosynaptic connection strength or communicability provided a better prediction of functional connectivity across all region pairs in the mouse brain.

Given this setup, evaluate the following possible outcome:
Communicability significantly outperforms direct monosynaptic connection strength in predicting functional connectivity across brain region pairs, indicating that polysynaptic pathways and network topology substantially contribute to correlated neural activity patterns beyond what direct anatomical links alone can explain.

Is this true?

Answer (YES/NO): YES